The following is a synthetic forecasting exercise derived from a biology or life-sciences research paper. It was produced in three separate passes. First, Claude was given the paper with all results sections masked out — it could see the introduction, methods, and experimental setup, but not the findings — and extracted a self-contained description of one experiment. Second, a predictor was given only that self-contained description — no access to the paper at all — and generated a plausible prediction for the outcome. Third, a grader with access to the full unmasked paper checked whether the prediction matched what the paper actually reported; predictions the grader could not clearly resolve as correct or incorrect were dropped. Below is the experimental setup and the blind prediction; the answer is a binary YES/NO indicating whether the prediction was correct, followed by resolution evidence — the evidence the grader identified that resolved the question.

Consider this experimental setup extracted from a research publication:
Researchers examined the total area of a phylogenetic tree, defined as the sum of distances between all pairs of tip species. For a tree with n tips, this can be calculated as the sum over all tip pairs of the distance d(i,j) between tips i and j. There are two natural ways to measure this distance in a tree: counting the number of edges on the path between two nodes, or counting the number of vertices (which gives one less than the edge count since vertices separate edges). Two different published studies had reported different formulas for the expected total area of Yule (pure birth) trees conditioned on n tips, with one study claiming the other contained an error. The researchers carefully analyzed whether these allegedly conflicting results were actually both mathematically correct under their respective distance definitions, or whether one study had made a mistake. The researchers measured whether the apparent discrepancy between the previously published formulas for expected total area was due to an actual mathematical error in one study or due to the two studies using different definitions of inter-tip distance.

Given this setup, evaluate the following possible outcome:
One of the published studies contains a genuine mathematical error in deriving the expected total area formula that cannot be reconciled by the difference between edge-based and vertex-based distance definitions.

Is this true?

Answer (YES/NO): NO